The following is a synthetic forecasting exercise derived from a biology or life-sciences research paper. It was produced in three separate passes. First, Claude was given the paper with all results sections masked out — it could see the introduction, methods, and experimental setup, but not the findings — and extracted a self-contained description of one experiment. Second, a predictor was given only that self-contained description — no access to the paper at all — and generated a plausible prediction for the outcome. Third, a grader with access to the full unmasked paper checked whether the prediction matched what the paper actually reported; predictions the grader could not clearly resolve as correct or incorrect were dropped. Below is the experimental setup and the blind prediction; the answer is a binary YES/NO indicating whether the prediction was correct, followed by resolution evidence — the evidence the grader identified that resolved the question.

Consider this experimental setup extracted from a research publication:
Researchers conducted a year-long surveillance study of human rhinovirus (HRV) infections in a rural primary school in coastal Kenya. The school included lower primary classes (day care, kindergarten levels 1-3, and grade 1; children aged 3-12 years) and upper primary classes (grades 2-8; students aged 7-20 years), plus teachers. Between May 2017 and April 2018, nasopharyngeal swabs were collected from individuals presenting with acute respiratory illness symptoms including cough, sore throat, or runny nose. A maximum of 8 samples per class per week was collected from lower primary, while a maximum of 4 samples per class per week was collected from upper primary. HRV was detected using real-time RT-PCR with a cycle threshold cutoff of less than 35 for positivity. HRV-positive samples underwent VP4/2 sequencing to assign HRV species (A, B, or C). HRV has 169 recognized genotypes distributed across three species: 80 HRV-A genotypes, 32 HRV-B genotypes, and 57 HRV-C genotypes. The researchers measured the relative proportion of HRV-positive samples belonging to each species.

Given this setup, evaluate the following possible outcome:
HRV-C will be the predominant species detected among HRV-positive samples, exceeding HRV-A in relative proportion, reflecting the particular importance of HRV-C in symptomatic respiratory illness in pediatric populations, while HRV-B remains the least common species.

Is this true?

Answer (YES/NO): NO